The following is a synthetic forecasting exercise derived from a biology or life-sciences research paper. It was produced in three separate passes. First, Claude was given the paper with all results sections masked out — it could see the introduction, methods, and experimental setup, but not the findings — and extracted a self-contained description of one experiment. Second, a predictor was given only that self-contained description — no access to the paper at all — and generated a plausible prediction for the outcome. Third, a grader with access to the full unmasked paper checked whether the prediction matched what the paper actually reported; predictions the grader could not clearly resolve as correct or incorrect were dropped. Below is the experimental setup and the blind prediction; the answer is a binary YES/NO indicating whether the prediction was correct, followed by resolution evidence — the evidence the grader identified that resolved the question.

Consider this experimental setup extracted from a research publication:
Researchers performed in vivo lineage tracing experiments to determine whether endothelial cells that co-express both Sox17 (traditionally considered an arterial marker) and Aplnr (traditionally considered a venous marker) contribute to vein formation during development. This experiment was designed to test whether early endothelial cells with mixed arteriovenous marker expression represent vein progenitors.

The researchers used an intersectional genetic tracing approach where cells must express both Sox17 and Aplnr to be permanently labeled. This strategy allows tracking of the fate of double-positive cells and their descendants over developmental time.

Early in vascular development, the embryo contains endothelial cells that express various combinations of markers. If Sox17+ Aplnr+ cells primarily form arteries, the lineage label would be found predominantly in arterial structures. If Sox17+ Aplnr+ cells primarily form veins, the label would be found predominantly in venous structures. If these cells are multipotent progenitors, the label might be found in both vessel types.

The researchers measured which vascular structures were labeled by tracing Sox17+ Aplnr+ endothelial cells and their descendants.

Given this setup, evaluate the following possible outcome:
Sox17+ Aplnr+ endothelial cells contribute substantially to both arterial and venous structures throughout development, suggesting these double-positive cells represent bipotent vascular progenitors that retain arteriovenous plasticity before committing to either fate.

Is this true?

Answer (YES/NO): NO